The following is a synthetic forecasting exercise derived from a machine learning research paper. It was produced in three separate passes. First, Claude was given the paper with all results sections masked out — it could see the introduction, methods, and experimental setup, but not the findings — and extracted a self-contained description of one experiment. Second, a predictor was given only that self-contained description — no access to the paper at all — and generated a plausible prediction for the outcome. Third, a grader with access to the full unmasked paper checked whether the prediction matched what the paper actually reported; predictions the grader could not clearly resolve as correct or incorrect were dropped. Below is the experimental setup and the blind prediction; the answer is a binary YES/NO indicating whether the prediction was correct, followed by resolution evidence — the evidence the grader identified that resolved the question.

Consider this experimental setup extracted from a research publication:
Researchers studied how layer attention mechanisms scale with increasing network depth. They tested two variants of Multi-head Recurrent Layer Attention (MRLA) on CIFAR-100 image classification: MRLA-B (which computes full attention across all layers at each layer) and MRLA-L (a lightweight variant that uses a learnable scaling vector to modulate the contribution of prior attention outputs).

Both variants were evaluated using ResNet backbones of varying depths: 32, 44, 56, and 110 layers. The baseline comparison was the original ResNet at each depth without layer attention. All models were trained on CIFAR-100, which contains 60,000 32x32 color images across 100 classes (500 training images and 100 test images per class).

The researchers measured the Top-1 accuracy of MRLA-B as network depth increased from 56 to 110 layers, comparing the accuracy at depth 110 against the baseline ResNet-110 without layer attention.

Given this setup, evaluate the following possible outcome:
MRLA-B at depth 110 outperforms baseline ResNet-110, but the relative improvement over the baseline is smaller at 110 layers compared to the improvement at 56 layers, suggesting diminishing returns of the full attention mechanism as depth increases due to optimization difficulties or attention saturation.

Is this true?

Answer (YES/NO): NO